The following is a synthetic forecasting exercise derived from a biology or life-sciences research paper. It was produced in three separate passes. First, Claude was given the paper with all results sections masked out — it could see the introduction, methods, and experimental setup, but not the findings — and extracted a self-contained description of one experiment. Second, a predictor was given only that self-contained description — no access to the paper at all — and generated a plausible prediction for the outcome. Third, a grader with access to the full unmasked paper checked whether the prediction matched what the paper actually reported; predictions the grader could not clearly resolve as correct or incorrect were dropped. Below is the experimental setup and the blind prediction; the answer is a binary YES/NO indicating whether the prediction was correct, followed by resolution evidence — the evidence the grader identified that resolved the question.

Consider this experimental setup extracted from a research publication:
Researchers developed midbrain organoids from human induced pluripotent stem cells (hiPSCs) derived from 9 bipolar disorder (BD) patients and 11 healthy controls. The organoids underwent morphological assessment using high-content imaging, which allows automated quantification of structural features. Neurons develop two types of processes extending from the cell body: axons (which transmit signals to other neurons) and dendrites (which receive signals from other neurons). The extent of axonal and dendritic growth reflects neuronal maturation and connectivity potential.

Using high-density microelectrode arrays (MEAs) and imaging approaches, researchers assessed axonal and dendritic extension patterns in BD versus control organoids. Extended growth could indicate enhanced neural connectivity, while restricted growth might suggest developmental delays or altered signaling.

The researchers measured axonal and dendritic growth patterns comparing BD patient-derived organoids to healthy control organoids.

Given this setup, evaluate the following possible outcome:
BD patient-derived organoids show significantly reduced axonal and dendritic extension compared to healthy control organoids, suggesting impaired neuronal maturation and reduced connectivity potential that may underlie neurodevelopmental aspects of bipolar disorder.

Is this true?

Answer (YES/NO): NO